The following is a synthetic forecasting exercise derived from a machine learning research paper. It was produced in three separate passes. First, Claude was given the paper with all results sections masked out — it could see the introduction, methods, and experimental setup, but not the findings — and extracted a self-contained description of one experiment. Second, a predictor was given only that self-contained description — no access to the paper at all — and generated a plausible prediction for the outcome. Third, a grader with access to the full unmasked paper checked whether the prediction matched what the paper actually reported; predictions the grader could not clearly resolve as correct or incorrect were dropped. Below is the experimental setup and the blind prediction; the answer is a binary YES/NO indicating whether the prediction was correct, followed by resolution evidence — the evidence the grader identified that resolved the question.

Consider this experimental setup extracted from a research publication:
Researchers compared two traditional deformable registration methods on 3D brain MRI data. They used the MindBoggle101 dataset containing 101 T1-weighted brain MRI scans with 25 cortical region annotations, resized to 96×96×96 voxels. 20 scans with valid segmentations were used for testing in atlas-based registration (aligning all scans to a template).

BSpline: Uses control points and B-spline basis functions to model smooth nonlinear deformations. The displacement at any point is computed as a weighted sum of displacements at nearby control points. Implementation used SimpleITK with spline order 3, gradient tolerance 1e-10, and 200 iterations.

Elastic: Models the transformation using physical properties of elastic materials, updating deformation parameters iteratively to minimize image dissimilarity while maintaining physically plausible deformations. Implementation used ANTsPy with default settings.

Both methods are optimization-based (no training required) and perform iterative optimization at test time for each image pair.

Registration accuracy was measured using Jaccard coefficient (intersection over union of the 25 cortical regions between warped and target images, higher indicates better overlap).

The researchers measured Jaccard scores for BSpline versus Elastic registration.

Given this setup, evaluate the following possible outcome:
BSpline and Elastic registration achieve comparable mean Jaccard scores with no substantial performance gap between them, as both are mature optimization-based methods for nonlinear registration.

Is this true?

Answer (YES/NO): NO